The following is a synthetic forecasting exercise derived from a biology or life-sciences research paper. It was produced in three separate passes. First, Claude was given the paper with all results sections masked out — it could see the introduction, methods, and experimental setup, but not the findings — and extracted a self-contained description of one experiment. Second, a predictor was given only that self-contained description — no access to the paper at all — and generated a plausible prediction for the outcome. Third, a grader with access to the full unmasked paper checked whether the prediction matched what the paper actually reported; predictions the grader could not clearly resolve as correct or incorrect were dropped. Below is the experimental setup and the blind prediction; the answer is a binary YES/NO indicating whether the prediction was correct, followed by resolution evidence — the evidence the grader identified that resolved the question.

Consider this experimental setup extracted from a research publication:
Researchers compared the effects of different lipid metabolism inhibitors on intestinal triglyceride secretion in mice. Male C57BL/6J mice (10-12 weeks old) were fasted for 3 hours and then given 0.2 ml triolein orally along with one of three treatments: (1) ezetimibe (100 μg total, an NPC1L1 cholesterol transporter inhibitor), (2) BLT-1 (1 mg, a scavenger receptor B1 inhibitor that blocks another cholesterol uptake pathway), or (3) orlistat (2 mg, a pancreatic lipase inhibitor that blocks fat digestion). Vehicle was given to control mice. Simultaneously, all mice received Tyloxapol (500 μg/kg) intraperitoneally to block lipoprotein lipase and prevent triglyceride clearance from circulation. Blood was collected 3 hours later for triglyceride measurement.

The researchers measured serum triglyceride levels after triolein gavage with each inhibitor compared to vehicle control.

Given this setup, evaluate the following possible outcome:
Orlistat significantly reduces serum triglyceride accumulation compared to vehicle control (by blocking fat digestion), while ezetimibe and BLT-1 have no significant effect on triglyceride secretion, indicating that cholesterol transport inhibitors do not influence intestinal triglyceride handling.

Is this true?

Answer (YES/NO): NO